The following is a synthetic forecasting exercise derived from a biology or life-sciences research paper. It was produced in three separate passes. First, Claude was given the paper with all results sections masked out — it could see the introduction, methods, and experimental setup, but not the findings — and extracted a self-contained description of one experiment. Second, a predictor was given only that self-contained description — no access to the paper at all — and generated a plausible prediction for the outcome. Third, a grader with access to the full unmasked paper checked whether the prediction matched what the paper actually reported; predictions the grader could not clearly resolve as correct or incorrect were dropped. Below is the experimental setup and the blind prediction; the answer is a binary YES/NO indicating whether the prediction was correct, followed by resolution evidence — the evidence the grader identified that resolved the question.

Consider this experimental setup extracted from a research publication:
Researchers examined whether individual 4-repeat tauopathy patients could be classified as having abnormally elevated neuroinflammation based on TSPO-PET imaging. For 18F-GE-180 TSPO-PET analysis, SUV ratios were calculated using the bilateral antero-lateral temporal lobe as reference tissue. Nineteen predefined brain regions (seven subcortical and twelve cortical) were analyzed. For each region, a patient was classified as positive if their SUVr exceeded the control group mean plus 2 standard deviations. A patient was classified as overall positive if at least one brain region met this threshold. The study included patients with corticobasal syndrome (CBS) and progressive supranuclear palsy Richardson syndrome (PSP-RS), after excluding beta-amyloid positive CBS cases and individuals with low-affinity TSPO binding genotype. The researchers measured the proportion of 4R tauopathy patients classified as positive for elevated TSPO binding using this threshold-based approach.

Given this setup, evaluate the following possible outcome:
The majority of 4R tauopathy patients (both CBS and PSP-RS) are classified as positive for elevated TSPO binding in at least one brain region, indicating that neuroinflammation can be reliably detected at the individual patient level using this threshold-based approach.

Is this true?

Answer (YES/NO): YES